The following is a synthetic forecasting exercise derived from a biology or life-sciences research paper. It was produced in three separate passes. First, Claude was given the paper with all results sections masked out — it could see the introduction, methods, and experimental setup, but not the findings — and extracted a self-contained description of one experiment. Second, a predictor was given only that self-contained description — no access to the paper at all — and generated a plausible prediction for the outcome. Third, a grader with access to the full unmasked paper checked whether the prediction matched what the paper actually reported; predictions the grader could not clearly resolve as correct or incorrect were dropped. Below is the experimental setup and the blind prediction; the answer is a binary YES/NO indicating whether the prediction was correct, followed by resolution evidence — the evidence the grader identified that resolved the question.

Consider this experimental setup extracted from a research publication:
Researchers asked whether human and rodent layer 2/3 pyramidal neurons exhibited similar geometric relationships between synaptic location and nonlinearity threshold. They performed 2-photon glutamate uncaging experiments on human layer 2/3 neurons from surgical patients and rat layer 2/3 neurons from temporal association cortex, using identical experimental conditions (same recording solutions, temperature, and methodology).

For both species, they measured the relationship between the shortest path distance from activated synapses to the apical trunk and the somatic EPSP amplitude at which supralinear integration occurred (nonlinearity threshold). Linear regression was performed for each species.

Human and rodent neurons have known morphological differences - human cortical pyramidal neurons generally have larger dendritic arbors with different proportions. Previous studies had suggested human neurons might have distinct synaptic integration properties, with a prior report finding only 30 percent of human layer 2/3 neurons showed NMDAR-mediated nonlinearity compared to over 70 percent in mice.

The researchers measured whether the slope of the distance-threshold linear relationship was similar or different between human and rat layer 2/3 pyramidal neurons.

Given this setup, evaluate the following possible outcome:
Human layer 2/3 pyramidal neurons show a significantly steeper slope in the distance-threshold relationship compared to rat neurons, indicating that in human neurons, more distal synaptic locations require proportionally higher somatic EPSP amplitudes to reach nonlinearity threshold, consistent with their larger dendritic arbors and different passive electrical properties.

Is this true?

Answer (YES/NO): NO